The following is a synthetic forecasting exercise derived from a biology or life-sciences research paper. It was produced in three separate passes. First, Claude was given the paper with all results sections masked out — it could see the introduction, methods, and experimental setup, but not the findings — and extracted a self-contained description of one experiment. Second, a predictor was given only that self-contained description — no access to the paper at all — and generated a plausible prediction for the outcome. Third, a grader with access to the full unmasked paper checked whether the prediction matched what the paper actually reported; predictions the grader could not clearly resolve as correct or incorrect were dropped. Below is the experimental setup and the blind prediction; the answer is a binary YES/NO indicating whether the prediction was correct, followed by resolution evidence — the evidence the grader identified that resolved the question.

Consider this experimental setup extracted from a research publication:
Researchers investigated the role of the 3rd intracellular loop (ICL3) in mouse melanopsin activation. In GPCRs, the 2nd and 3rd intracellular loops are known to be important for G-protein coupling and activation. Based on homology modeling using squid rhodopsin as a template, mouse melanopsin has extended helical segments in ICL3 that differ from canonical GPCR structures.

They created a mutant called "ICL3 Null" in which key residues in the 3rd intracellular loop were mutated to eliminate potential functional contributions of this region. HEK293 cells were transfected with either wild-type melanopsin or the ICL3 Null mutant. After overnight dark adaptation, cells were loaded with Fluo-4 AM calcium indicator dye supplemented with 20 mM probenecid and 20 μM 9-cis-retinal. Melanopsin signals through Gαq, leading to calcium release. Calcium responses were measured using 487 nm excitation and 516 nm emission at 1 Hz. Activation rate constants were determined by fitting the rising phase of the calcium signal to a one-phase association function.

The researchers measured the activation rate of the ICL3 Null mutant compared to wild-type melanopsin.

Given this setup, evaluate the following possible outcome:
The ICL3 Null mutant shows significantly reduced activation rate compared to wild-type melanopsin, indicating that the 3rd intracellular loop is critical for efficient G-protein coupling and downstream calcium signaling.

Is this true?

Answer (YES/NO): YES